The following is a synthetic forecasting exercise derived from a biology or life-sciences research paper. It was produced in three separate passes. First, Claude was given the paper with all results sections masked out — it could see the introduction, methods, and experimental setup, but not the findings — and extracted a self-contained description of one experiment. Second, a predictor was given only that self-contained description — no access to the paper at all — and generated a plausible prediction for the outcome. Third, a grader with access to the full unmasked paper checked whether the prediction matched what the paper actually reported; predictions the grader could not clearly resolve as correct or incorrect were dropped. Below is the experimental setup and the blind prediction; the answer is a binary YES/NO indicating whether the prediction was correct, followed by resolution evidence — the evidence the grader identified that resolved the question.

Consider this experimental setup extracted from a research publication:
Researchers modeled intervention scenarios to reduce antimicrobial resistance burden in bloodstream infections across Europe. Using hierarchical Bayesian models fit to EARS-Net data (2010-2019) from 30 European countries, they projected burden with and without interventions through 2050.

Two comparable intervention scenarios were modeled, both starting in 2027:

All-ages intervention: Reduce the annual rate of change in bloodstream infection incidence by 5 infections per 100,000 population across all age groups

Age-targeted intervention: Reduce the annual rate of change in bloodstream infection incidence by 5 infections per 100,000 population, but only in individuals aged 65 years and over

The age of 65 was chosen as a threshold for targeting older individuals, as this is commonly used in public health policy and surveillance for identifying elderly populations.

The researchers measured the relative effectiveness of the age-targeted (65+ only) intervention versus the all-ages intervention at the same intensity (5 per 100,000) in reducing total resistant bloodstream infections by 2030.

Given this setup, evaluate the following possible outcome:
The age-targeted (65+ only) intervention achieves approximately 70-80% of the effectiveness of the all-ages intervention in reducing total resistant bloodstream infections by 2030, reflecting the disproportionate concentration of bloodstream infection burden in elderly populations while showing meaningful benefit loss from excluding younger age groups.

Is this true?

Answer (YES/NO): NO